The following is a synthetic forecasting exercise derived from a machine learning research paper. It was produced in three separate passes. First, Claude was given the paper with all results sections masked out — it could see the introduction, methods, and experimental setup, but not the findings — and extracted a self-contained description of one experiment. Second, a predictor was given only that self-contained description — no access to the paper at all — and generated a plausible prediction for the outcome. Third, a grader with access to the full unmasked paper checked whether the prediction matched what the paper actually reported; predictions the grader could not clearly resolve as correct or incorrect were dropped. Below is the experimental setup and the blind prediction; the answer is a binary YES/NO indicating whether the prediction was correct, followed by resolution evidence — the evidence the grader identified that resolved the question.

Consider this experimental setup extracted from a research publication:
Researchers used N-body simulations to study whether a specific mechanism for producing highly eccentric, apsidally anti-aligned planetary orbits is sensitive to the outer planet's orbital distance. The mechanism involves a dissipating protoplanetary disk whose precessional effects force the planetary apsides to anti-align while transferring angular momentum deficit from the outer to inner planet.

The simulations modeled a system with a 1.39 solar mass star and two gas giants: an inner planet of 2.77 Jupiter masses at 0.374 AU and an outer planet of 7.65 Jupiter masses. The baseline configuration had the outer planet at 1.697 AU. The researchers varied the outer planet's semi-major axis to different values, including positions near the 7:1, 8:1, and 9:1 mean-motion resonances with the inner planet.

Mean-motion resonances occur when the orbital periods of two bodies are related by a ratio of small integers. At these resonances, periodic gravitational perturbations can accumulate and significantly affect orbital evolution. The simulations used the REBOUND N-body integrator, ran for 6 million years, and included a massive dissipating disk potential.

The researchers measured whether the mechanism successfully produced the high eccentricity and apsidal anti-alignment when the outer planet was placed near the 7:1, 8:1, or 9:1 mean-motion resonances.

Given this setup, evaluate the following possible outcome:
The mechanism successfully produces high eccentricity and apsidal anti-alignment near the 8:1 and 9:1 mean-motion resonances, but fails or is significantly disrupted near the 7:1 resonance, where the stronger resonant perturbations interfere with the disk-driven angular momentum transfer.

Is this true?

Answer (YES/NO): NO